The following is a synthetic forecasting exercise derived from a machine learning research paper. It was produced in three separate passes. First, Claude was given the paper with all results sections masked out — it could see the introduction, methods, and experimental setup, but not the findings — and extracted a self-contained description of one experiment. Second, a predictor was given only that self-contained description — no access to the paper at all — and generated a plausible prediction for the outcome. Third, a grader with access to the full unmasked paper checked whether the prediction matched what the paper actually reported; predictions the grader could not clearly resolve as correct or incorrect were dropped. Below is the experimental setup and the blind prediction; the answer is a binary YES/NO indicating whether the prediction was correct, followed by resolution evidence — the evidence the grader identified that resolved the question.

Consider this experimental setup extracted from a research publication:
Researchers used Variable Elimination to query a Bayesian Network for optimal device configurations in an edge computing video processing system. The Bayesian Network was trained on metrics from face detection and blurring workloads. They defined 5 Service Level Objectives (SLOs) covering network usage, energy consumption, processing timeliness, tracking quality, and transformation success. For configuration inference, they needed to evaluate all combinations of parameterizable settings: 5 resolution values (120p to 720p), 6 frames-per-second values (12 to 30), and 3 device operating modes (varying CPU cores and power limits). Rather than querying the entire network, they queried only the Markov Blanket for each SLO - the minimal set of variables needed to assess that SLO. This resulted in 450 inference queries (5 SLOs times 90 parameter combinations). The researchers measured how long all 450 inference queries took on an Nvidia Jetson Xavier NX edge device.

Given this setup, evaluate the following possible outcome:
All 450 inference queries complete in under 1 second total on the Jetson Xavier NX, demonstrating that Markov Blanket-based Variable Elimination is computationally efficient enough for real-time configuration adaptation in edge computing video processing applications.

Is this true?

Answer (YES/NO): YES